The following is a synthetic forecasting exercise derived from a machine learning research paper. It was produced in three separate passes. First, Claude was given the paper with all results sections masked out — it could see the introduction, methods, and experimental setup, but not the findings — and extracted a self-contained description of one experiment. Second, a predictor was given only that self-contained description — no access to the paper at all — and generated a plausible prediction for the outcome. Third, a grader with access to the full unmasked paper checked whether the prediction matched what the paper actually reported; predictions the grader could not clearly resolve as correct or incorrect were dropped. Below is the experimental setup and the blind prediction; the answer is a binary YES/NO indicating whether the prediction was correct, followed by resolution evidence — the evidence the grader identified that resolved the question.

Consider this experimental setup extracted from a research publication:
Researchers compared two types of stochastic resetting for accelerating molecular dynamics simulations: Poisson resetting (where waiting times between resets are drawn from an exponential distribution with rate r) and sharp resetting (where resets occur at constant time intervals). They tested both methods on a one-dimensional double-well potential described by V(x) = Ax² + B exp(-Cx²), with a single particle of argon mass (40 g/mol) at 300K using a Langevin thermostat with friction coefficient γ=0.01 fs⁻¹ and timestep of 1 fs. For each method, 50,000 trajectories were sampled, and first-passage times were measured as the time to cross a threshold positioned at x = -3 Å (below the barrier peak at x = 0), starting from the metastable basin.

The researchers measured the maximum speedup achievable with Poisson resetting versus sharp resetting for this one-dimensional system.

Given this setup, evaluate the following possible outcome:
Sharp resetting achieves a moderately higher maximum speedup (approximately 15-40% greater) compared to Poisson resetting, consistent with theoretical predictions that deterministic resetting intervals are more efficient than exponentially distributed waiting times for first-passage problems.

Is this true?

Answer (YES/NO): YES